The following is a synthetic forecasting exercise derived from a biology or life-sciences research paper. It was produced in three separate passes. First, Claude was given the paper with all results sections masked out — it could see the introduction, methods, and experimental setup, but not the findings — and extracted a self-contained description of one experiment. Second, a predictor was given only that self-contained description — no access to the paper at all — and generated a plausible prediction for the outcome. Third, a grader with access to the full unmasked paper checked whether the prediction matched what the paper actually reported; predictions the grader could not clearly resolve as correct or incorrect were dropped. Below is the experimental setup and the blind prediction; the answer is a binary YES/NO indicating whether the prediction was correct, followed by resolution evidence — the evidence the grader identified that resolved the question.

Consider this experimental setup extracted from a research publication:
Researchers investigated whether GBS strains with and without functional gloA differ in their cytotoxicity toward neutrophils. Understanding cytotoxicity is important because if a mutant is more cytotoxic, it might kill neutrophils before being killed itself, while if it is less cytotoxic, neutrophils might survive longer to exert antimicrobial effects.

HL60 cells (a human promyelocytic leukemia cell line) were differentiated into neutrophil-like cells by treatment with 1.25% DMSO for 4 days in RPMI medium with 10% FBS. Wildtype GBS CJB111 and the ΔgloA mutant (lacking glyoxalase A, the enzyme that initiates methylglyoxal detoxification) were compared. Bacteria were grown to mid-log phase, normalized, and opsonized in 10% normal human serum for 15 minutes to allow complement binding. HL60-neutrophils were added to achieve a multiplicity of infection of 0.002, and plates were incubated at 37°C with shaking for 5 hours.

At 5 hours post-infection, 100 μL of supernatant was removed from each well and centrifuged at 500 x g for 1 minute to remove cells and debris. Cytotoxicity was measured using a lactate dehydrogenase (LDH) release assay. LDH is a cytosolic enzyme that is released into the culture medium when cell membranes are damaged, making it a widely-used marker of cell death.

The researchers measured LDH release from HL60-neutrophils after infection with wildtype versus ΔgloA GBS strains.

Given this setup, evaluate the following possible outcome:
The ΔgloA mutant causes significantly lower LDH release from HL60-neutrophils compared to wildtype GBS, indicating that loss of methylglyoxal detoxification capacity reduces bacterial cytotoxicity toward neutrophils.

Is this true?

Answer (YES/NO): NO